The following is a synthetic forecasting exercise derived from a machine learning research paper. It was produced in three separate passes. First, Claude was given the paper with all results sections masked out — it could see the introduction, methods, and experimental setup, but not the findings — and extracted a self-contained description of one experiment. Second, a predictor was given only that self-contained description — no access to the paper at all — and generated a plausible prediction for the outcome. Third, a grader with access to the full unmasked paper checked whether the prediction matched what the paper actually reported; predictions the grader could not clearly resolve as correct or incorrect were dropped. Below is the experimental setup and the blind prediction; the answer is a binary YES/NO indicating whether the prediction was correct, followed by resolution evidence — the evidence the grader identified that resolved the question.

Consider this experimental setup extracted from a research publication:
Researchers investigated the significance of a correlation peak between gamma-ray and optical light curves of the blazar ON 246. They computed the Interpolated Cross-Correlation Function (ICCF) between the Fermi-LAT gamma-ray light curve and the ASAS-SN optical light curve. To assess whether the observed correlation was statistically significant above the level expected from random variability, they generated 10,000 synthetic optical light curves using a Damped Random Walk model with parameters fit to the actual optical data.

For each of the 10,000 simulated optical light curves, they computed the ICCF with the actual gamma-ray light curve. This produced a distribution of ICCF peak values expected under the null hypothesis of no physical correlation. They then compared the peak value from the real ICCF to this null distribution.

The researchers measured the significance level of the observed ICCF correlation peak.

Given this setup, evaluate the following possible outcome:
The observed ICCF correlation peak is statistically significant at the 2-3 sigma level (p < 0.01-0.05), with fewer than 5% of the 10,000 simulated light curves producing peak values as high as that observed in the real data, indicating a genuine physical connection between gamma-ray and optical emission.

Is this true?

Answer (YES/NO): NO